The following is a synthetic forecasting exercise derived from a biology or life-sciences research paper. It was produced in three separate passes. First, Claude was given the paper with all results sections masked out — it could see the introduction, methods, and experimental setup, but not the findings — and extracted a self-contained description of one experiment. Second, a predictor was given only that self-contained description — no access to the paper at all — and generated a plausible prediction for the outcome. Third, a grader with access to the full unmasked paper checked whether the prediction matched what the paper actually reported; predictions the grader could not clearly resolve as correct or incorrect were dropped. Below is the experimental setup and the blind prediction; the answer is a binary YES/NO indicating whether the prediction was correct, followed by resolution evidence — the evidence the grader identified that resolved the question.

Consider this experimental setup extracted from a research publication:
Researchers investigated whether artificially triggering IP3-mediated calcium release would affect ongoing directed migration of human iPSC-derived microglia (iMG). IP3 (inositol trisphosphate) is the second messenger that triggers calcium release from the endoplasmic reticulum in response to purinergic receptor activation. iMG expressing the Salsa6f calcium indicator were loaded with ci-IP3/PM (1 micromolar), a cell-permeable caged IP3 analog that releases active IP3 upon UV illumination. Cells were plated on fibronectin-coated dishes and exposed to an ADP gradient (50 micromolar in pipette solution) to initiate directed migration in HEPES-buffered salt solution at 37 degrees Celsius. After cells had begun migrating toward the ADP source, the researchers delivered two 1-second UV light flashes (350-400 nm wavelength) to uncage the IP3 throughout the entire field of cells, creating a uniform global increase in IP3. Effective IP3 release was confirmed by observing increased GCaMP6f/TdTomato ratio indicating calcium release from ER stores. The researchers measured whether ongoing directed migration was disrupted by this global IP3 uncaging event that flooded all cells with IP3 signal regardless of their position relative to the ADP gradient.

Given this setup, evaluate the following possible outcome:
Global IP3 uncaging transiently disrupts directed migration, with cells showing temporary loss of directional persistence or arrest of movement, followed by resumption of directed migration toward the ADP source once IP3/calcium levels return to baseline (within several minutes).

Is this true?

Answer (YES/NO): NO